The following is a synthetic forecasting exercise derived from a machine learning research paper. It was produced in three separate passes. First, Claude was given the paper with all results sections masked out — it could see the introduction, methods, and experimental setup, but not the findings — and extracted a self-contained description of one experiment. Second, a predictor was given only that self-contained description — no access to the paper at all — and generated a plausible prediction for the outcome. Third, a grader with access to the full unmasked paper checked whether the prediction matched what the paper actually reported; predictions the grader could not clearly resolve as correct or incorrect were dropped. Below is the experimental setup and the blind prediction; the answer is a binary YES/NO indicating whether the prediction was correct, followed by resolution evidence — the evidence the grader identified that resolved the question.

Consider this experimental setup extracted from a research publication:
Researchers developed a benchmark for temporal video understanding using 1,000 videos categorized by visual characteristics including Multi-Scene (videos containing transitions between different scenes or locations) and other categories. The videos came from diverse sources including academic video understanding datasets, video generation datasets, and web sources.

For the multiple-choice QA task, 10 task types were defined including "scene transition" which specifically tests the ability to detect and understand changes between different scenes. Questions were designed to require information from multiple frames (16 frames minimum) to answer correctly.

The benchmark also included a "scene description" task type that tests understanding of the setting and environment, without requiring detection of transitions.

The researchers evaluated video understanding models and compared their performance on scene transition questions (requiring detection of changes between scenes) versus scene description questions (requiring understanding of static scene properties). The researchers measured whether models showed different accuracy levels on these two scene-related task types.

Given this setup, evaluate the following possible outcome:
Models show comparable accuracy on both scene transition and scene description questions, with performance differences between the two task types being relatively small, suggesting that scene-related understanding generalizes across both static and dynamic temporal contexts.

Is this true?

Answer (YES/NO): NO